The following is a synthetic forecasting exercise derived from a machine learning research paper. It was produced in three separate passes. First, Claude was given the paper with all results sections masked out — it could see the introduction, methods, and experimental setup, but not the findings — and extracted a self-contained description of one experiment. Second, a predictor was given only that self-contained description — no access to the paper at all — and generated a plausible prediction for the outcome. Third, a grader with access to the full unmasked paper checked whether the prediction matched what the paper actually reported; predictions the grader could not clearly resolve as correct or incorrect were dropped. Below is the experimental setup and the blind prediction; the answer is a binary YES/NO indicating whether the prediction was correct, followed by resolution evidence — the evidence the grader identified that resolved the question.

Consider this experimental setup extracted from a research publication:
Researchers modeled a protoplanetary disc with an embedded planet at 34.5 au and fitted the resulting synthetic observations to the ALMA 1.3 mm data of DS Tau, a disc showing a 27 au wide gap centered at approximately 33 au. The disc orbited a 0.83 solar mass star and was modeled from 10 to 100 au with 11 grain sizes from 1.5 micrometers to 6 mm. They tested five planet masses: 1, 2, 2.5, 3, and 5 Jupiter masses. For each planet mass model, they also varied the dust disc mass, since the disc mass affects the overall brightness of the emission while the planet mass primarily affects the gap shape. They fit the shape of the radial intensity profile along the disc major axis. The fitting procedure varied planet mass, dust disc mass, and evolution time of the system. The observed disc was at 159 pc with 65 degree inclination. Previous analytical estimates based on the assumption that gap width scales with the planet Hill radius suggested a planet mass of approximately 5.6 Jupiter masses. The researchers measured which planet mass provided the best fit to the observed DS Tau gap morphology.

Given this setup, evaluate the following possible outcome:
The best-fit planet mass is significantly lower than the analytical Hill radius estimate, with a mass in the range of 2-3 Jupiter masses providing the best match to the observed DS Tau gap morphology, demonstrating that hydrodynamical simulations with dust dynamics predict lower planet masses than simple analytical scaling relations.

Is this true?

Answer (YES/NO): NO